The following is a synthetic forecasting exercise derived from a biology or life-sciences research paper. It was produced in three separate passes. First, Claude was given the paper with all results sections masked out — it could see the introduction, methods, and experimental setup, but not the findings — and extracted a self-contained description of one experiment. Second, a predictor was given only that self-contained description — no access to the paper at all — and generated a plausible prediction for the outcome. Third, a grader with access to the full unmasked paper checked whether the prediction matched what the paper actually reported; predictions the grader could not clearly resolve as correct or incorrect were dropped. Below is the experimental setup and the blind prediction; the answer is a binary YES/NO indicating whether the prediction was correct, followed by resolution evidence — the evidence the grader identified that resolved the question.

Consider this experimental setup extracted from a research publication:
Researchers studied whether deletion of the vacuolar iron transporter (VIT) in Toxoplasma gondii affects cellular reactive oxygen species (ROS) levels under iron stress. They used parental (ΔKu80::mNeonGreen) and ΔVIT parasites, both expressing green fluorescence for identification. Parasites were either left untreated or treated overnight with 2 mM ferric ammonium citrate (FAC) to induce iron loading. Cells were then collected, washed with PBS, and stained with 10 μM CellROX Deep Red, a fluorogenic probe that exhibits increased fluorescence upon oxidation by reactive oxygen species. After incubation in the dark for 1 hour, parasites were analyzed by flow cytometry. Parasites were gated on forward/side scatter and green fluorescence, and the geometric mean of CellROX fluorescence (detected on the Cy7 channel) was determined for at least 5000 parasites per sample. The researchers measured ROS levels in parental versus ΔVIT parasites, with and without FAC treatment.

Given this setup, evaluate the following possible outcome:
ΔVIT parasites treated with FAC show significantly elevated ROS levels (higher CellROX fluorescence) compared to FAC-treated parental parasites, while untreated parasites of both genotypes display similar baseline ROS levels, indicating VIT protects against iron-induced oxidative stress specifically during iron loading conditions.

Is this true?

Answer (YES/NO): YES